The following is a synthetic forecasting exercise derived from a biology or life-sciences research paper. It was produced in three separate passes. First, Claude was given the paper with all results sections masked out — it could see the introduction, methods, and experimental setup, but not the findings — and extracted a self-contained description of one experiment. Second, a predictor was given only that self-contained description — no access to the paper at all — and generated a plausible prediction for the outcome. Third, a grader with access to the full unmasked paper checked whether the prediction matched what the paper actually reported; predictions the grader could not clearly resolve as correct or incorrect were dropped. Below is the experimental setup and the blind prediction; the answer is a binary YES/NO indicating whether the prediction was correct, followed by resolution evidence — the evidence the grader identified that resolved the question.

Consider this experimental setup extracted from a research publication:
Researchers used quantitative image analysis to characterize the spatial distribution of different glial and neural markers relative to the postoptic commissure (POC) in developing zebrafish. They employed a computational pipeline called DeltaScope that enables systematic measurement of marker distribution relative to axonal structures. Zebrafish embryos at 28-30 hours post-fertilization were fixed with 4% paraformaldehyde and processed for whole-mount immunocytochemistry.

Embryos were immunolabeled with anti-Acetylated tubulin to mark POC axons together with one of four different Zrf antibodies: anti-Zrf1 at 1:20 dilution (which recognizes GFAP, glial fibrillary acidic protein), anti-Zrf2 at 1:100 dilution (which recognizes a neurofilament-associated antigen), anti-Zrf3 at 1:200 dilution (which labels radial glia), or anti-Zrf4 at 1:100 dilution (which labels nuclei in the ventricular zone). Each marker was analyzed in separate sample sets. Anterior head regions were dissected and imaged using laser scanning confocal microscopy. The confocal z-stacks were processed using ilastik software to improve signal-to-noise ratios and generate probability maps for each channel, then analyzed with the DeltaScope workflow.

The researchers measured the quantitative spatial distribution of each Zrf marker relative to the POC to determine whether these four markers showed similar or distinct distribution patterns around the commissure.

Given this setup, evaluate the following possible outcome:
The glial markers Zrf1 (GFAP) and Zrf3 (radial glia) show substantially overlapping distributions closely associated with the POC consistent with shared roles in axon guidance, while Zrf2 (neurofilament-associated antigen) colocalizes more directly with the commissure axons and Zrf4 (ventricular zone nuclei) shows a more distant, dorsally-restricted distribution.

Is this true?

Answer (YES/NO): NO